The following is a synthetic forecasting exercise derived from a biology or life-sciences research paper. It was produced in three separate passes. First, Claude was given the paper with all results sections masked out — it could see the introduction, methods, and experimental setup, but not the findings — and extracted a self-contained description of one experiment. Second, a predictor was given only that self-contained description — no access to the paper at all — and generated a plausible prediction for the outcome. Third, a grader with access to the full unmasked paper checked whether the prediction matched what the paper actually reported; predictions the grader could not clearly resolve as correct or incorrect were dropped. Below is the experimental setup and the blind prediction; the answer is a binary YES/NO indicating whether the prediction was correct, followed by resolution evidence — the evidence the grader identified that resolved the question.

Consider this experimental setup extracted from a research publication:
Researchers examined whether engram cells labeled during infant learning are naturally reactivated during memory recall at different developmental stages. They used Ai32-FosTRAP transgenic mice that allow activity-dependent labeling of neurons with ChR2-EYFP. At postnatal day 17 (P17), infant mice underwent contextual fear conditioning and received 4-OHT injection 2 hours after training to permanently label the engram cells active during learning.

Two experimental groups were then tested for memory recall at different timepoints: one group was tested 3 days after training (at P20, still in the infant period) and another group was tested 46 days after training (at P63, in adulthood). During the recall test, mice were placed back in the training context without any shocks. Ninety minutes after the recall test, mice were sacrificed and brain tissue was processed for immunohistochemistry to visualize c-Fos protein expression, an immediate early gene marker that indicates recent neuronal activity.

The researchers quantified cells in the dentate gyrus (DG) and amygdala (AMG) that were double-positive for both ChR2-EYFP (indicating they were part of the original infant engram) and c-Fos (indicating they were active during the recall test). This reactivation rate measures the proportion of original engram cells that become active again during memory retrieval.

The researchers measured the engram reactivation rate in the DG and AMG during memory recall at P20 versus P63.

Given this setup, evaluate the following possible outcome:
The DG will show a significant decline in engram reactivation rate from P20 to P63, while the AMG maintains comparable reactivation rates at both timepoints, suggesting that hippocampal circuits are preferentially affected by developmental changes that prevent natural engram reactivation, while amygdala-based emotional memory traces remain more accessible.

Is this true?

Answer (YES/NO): NO